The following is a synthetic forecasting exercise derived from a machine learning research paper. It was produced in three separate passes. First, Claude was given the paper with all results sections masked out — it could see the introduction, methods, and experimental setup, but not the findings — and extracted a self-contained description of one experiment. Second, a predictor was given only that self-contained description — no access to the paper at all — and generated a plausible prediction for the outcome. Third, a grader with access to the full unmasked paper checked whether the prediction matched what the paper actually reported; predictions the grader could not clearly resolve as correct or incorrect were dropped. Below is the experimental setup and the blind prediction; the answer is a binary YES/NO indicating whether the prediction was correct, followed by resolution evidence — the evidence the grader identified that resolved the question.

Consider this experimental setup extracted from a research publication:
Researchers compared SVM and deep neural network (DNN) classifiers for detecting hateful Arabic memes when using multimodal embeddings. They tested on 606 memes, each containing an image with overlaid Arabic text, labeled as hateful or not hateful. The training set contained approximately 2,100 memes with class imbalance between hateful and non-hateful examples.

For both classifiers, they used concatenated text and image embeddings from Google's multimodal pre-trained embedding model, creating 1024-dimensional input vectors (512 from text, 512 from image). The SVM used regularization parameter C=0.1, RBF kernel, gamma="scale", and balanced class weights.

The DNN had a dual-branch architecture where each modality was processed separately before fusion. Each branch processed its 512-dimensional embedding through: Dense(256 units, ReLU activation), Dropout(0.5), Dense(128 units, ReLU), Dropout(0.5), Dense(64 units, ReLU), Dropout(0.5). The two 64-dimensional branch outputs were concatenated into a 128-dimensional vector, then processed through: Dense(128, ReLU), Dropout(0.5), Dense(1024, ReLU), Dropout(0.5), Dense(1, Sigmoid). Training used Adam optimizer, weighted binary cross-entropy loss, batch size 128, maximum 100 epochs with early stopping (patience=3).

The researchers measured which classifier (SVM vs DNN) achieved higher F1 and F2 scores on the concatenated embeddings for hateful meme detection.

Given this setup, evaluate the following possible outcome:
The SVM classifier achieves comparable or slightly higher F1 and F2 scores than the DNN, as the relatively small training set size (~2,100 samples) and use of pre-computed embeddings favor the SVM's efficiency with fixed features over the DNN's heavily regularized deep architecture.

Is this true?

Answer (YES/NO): YES